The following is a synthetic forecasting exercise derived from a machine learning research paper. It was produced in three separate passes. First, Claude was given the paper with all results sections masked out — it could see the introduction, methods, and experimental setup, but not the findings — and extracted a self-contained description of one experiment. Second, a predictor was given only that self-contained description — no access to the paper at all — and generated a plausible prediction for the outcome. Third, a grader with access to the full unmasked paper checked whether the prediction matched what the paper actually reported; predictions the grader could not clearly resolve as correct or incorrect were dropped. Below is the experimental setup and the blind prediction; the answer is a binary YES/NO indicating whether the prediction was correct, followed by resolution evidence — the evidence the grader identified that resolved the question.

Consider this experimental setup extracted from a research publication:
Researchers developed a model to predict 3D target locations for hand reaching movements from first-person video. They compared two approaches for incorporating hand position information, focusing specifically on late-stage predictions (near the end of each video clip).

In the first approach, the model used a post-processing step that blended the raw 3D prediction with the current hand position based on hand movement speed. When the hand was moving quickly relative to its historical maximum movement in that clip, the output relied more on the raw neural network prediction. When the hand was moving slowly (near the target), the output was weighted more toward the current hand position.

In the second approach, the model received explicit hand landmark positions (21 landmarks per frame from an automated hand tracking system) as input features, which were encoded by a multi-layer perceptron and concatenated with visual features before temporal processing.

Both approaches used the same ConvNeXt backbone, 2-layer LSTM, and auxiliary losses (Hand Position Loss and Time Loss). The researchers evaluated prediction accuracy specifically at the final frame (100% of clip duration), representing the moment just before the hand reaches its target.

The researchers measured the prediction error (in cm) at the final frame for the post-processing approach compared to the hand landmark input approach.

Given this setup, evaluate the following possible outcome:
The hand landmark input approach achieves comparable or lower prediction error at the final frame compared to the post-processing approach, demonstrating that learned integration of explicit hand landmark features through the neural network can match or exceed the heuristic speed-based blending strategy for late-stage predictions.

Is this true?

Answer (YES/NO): NO